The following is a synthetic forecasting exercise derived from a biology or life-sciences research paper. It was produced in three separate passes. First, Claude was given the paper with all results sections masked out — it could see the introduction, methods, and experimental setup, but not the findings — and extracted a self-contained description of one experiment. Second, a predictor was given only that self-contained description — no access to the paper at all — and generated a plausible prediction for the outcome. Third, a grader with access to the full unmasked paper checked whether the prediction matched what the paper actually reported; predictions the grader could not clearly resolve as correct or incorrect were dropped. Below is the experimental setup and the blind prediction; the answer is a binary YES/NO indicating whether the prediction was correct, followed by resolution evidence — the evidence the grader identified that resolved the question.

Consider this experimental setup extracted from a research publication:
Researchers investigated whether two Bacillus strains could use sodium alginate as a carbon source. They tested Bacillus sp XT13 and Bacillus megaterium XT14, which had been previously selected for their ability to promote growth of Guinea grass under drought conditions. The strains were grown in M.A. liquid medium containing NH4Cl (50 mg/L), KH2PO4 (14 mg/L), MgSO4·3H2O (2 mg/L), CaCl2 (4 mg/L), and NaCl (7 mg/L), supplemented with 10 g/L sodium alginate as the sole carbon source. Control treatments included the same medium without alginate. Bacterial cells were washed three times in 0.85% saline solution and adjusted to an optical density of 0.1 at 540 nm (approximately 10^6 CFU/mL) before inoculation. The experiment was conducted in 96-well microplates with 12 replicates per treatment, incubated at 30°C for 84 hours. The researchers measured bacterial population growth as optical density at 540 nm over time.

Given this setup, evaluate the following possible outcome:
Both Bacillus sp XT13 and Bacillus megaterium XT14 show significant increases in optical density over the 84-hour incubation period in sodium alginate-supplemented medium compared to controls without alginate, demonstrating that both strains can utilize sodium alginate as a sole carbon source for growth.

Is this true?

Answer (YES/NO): NO